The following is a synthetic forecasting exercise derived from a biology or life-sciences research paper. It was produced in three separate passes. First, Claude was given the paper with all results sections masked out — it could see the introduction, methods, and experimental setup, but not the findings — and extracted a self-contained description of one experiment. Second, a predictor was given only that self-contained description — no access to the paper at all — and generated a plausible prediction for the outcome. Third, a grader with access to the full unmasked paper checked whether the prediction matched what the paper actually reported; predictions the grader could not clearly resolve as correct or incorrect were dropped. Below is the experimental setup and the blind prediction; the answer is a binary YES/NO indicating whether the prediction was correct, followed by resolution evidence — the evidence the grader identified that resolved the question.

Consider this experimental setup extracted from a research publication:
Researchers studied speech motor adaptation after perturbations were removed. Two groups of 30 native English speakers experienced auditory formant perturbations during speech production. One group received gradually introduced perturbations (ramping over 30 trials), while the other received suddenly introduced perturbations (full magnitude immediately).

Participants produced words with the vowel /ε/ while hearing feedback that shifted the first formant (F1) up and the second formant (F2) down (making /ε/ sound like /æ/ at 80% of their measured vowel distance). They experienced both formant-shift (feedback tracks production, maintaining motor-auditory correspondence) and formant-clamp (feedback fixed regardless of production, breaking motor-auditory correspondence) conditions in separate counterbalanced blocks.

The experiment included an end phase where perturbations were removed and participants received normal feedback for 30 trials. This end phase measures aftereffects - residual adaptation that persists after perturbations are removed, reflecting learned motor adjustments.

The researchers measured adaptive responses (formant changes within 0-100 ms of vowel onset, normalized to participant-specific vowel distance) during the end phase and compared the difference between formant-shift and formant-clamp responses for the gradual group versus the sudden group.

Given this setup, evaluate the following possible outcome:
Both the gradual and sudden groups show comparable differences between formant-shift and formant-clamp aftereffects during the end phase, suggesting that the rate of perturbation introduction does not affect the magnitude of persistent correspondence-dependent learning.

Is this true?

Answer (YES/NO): NO